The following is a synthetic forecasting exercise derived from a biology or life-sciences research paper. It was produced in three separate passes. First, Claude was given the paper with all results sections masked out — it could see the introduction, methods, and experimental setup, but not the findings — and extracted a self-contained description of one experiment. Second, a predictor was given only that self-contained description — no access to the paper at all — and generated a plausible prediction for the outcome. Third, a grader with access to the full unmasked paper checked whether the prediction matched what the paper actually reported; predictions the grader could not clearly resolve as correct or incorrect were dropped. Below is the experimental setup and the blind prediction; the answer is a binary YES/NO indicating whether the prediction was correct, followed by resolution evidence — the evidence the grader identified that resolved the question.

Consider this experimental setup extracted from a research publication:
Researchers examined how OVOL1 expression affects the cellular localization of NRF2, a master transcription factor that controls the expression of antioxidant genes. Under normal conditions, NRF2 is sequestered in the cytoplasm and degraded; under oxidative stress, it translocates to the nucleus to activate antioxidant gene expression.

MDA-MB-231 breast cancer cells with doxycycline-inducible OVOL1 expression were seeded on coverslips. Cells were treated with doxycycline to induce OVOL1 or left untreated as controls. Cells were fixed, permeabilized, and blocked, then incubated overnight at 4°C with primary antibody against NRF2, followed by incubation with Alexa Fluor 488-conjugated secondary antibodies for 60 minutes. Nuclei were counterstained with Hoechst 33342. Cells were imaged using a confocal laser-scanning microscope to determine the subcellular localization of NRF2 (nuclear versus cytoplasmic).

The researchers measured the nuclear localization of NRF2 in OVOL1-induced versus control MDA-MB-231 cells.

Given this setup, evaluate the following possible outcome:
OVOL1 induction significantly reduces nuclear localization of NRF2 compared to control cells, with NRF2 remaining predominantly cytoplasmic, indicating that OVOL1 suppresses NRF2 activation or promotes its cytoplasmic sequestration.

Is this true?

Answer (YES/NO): YES